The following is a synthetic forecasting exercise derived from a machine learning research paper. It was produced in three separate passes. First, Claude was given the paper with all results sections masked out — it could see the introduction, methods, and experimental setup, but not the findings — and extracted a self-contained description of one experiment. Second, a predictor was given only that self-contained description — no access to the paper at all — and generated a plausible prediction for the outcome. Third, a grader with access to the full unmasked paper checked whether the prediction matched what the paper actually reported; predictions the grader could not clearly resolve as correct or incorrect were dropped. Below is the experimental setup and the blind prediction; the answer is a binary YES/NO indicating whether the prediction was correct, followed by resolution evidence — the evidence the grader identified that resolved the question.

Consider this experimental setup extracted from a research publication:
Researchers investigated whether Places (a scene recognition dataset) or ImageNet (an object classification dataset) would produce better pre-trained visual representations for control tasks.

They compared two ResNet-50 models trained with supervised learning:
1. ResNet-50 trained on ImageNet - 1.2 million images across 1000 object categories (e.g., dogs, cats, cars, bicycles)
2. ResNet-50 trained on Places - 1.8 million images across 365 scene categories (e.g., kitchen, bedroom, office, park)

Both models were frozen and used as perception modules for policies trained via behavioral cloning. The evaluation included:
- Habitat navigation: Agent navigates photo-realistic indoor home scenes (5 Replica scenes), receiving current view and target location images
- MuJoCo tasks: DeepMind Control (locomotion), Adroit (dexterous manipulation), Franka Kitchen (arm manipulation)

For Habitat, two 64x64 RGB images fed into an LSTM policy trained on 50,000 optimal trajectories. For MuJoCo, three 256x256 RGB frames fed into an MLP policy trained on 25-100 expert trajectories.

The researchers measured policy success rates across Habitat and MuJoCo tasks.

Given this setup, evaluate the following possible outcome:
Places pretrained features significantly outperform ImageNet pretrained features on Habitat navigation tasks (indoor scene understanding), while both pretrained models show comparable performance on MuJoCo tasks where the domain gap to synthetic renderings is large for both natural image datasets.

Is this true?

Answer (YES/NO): NO